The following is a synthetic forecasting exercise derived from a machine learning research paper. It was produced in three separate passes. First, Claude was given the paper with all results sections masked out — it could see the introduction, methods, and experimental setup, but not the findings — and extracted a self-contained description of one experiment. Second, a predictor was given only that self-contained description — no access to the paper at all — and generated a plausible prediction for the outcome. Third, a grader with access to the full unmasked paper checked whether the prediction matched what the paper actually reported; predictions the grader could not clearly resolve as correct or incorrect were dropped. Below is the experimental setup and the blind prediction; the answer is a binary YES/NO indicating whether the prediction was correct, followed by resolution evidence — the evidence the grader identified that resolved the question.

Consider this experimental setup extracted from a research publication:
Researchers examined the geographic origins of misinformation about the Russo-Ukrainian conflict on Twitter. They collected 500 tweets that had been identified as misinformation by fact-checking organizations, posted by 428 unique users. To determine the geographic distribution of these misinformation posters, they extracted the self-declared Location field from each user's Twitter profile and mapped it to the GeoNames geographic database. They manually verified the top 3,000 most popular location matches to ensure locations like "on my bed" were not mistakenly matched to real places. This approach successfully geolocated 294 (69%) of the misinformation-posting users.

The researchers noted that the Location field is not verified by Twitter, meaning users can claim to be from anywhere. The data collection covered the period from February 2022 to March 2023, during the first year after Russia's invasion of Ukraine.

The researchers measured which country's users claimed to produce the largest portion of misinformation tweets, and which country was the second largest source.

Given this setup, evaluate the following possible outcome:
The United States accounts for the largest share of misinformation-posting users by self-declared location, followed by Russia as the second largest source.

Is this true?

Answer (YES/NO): NO